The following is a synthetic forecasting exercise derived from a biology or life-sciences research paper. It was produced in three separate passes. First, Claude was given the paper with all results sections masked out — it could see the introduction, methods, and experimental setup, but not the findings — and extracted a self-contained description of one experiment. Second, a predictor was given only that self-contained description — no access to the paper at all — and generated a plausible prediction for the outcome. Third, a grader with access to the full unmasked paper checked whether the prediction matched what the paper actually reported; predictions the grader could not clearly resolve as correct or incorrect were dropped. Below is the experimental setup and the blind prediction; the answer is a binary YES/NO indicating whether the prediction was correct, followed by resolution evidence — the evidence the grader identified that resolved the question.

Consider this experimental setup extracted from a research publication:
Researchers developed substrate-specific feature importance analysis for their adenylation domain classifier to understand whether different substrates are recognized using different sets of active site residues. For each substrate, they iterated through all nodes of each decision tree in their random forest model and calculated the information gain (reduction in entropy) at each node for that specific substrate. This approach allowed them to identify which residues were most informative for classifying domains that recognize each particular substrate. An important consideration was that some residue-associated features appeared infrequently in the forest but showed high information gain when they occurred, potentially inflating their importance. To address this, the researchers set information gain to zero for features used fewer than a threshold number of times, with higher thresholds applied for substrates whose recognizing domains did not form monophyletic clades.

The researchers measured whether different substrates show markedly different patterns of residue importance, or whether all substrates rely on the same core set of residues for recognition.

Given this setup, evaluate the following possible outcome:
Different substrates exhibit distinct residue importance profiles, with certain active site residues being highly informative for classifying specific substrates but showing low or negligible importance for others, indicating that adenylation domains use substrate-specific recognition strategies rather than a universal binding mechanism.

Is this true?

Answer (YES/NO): YES